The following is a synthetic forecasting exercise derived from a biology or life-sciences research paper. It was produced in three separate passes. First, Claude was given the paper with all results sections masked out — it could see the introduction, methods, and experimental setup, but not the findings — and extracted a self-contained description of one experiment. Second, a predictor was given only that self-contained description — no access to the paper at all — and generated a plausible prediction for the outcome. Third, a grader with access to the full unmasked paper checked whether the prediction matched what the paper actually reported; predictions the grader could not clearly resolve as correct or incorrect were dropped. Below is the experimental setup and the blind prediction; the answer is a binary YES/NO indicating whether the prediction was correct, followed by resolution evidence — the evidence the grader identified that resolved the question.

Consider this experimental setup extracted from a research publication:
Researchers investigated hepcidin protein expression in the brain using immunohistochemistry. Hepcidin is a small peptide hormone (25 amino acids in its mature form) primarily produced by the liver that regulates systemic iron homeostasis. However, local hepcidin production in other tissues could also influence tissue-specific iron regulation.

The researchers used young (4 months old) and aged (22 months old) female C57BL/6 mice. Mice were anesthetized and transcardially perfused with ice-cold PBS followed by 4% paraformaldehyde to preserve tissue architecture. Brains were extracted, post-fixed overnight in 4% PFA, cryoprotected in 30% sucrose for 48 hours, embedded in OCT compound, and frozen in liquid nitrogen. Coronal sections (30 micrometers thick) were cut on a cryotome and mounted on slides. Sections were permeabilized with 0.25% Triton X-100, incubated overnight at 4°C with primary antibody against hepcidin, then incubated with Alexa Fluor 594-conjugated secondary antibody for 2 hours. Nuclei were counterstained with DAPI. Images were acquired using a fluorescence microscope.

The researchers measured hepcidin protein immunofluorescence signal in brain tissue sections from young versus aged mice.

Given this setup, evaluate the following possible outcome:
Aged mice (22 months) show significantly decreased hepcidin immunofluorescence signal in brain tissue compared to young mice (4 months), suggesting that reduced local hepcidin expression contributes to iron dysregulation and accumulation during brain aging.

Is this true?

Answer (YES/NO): NO